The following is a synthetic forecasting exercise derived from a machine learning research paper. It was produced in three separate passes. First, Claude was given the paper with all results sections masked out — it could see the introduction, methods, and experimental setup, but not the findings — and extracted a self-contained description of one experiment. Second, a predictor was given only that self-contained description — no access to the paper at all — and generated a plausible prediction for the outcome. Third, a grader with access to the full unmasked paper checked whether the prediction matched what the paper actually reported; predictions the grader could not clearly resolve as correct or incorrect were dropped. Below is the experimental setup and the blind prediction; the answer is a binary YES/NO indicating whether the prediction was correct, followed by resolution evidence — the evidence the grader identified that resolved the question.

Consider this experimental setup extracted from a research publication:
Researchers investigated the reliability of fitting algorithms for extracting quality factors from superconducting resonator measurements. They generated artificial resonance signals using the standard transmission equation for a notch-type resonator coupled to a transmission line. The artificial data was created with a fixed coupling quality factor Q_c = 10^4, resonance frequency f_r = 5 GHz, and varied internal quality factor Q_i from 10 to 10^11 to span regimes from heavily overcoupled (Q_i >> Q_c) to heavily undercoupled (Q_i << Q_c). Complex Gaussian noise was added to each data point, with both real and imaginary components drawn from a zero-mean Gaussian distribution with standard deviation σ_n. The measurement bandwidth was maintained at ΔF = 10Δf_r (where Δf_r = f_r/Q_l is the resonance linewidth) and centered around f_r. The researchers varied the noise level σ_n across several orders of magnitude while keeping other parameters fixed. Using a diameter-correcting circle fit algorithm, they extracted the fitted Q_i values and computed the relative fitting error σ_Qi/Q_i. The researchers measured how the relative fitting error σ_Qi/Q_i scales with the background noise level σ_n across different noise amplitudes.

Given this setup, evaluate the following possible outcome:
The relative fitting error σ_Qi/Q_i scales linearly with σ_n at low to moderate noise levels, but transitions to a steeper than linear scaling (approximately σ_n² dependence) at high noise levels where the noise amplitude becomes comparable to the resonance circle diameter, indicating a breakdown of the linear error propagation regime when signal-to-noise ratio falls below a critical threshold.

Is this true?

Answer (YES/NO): NO